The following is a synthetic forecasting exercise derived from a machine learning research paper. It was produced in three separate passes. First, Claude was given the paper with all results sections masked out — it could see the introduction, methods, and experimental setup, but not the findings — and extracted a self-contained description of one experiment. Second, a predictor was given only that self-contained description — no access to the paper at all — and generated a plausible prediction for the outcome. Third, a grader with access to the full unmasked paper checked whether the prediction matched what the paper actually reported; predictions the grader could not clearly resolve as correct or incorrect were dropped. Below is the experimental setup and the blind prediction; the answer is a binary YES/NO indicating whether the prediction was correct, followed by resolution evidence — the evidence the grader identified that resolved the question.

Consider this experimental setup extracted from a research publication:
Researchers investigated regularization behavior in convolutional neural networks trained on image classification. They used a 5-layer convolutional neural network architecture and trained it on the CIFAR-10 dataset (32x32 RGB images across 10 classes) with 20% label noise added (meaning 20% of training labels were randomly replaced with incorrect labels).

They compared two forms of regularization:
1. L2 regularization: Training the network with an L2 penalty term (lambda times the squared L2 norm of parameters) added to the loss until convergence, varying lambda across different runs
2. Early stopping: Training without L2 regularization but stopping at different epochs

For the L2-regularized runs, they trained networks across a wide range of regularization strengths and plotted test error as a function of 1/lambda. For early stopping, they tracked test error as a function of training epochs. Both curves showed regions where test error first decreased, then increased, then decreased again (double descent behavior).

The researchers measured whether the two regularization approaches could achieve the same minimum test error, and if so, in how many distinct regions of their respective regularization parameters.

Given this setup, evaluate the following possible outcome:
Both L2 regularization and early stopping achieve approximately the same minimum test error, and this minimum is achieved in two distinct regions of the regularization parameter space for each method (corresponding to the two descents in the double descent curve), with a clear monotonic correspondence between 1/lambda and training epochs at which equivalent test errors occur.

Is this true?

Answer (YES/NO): NO